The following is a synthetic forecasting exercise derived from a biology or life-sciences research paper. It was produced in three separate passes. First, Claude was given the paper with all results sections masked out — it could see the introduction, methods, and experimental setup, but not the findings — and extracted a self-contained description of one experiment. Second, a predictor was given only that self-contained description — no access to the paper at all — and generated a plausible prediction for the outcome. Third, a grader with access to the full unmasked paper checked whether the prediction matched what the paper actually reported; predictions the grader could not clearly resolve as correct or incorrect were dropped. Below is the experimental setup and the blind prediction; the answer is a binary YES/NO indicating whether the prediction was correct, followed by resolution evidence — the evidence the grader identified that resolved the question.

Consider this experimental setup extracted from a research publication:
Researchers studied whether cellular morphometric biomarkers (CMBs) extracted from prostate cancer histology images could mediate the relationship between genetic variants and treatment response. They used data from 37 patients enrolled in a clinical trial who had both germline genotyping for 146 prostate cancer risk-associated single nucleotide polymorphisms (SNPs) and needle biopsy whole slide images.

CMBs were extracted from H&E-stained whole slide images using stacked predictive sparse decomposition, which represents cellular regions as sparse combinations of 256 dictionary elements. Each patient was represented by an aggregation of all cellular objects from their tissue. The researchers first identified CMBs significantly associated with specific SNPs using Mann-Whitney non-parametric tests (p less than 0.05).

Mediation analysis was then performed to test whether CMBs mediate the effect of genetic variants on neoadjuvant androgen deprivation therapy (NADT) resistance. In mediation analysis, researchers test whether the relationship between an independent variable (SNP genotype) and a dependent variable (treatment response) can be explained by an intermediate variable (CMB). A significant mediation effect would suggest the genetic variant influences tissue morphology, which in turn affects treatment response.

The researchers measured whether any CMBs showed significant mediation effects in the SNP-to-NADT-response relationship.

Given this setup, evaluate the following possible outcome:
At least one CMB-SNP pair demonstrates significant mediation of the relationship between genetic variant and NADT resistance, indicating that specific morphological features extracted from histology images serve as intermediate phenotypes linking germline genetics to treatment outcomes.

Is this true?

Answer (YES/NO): YES